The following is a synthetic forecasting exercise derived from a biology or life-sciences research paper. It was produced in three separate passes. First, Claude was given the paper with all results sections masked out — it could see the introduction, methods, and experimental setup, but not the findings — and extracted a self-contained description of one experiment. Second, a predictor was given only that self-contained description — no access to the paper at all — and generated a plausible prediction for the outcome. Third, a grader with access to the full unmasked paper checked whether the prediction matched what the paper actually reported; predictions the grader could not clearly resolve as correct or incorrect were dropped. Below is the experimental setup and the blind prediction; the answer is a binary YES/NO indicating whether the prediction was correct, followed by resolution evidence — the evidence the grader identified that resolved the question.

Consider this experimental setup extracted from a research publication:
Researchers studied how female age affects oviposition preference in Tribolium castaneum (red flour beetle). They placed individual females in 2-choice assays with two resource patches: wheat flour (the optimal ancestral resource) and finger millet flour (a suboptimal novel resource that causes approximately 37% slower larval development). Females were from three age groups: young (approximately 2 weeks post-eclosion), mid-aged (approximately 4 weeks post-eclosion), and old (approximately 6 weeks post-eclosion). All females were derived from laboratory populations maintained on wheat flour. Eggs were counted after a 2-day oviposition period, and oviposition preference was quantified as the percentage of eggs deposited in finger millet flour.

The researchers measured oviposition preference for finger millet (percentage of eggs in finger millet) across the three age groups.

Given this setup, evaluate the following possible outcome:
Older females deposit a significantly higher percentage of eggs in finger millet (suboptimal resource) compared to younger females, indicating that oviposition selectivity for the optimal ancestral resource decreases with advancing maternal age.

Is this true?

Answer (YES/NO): NO